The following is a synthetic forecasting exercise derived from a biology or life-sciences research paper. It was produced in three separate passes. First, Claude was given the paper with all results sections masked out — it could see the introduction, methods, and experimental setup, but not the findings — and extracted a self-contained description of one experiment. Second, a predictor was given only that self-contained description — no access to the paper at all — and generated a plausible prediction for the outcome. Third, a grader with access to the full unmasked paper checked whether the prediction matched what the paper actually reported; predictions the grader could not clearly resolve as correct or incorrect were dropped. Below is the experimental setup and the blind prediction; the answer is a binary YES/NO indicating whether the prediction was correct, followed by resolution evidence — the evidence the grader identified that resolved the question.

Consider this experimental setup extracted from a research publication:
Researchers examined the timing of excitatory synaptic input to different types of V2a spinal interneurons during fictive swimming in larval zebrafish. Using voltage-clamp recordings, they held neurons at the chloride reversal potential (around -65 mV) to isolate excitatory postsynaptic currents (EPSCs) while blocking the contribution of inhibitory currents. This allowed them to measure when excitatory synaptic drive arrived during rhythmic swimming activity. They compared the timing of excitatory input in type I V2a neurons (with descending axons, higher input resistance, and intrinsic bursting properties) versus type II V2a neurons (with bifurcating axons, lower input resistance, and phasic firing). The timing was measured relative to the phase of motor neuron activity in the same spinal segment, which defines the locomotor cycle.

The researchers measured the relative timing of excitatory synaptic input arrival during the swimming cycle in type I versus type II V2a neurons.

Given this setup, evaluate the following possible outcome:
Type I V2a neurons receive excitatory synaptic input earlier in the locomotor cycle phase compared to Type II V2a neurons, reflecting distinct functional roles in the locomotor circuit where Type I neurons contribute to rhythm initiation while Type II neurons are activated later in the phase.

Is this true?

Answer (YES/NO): NO